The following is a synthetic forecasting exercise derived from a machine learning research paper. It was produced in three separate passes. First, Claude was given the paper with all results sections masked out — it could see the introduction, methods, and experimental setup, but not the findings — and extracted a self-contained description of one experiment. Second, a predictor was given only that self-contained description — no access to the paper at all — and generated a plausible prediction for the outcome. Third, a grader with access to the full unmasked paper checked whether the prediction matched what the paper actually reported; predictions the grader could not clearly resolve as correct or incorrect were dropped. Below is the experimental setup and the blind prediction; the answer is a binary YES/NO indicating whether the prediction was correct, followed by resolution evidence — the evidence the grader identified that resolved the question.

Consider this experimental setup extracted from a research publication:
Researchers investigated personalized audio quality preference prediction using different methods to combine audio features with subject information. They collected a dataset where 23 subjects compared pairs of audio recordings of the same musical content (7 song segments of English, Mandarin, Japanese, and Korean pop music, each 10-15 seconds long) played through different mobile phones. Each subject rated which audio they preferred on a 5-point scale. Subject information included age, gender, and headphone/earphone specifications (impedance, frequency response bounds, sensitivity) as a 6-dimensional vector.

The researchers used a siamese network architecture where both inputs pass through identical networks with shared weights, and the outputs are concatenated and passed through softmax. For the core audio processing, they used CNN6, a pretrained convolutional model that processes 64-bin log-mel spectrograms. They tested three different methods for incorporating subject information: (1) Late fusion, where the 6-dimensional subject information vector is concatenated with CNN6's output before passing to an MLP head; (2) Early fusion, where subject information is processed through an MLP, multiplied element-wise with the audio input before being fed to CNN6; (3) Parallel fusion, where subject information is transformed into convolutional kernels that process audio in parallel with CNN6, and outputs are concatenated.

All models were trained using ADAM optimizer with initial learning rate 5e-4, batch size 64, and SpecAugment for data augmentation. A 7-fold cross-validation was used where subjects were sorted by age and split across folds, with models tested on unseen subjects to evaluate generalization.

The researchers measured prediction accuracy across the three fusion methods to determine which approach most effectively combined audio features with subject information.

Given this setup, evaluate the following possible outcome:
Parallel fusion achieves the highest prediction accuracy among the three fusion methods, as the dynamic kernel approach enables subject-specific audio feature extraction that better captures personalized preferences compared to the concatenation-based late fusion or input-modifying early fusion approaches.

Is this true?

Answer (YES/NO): NO